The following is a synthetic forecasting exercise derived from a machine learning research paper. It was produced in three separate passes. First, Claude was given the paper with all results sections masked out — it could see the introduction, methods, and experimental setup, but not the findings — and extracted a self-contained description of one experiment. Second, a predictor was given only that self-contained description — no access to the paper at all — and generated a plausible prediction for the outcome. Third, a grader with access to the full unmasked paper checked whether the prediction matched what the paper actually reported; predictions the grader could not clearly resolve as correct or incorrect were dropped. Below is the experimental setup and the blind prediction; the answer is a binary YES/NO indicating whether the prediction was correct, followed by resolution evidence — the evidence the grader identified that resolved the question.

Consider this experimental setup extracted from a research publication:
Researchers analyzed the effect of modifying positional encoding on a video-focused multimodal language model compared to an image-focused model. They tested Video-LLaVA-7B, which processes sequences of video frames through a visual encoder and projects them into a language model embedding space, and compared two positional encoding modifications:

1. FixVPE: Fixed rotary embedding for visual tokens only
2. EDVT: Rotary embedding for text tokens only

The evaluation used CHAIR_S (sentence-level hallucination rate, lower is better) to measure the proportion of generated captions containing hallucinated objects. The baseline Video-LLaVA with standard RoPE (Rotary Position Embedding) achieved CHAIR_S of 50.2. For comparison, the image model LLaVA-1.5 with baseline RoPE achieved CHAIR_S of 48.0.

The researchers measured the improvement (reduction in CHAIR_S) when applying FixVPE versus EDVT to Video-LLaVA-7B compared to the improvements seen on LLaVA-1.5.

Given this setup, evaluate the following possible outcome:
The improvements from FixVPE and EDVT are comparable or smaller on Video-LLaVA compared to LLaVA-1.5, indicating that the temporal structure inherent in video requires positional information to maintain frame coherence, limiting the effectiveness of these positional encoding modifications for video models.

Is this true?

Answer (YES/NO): NO